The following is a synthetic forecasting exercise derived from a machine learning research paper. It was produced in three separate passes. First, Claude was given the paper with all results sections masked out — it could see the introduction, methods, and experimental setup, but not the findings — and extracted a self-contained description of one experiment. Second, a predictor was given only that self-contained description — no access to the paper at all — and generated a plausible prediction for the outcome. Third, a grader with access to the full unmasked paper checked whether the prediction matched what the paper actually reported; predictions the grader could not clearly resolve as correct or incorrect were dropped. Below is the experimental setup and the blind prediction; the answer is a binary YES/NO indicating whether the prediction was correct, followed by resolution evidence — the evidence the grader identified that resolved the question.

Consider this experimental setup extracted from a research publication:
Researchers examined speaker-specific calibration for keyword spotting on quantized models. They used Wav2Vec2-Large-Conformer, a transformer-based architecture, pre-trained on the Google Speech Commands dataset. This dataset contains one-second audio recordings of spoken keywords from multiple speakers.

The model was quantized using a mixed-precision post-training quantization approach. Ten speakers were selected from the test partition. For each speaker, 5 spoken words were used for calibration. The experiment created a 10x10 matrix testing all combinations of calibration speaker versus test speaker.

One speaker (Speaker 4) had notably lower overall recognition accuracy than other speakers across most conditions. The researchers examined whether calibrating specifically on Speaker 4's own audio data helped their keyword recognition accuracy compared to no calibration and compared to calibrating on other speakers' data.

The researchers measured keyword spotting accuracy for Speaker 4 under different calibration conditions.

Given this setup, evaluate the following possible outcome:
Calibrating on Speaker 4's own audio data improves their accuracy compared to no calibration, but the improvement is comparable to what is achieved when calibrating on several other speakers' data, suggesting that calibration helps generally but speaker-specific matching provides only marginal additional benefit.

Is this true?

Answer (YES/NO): NO